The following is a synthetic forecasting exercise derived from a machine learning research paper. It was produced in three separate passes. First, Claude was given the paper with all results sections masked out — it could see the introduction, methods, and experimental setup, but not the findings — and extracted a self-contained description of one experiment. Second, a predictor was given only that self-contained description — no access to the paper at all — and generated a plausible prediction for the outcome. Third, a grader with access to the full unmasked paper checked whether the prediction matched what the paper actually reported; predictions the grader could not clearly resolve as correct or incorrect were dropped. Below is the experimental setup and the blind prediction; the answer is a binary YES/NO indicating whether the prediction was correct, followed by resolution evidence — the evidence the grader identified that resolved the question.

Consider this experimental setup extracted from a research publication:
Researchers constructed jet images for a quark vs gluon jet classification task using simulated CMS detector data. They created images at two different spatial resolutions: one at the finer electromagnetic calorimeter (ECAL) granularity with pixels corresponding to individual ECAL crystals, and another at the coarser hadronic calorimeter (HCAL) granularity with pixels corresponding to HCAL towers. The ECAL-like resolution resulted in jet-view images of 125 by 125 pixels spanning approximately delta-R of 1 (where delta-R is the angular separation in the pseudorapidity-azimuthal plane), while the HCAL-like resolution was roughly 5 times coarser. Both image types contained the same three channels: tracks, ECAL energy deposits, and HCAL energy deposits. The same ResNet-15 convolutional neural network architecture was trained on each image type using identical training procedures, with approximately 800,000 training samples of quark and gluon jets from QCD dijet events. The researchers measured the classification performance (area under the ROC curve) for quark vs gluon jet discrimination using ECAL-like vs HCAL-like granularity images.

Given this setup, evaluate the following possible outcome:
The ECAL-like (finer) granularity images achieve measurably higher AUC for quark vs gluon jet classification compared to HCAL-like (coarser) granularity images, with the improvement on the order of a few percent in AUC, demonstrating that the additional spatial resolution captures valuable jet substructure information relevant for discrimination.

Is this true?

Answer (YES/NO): YES